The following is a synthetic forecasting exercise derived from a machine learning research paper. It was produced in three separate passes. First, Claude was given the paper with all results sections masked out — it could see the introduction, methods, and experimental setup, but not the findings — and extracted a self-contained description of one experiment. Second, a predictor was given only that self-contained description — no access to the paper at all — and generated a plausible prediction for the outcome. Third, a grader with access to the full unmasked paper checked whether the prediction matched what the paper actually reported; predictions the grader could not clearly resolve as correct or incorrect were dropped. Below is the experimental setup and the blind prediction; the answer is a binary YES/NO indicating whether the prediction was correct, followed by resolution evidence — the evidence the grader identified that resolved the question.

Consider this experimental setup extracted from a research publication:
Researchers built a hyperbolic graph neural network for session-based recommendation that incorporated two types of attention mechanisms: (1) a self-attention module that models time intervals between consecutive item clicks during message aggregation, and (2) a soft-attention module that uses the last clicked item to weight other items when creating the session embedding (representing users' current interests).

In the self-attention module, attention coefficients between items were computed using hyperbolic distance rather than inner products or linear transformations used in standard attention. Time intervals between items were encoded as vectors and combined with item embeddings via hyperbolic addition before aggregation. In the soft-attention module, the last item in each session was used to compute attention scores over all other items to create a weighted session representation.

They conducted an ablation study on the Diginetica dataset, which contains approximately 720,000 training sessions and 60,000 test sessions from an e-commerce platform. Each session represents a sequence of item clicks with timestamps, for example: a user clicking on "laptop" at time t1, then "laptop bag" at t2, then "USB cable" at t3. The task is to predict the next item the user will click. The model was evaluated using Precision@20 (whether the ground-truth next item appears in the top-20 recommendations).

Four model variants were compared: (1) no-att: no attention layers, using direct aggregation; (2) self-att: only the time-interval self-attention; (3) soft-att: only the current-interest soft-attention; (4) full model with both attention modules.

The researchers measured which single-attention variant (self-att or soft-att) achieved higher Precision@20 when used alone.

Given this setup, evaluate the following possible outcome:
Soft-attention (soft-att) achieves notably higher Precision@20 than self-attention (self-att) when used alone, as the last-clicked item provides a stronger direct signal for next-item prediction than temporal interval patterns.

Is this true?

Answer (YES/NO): NO